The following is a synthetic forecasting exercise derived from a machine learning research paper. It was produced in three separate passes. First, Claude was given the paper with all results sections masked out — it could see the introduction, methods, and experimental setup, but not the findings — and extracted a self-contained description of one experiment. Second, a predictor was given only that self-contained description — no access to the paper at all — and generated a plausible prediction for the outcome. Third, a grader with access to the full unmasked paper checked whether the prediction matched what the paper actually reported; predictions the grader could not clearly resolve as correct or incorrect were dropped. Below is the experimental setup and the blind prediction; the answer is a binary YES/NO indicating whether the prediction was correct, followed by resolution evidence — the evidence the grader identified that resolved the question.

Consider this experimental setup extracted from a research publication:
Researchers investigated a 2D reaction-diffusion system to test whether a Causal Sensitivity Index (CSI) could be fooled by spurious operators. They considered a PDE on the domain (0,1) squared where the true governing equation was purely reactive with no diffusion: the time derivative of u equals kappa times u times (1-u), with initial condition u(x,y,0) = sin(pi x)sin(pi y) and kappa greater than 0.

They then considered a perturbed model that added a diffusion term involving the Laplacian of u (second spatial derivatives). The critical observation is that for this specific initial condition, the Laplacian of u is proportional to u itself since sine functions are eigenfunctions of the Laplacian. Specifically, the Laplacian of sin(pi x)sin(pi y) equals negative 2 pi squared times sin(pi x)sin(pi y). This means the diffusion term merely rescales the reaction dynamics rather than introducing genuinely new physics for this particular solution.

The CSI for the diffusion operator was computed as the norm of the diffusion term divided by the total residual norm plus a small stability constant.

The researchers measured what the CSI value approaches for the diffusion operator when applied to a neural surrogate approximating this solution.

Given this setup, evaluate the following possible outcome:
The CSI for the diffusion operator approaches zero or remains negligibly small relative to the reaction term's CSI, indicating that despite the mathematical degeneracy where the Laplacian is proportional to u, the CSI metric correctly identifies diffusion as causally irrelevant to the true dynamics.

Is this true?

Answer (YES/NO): NO